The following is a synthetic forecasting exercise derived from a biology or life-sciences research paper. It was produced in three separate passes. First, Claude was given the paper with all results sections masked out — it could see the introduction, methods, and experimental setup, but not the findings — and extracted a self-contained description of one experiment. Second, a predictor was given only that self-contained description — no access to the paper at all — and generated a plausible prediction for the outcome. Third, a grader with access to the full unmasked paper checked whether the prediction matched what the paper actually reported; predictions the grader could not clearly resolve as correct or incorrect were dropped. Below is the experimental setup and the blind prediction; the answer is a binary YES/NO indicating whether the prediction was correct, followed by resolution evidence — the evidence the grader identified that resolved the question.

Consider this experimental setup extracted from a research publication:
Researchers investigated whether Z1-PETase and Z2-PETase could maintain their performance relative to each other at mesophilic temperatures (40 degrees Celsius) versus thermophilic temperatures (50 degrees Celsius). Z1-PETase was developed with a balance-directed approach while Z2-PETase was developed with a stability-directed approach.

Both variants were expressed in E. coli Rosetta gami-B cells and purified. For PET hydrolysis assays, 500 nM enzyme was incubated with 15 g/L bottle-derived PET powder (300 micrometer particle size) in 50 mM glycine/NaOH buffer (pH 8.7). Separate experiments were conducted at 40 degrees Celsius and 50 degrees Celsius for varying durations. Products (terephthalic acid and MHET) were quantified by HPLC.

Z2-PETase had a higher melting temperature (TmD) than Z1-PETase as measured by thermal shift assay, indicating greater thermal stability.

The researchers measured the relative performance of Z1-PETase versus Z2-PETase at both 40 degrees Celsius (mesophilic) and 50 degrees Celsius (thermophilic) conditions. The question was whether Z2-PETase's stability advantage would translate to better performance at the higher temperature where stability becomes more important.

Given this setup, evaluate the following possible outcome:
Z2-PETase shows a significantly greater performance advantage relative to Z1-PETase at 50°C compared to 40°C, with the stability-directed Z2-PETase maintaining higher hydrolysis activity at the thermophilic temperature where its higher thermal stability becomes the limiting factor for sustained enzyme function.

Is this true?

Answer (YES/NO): NO